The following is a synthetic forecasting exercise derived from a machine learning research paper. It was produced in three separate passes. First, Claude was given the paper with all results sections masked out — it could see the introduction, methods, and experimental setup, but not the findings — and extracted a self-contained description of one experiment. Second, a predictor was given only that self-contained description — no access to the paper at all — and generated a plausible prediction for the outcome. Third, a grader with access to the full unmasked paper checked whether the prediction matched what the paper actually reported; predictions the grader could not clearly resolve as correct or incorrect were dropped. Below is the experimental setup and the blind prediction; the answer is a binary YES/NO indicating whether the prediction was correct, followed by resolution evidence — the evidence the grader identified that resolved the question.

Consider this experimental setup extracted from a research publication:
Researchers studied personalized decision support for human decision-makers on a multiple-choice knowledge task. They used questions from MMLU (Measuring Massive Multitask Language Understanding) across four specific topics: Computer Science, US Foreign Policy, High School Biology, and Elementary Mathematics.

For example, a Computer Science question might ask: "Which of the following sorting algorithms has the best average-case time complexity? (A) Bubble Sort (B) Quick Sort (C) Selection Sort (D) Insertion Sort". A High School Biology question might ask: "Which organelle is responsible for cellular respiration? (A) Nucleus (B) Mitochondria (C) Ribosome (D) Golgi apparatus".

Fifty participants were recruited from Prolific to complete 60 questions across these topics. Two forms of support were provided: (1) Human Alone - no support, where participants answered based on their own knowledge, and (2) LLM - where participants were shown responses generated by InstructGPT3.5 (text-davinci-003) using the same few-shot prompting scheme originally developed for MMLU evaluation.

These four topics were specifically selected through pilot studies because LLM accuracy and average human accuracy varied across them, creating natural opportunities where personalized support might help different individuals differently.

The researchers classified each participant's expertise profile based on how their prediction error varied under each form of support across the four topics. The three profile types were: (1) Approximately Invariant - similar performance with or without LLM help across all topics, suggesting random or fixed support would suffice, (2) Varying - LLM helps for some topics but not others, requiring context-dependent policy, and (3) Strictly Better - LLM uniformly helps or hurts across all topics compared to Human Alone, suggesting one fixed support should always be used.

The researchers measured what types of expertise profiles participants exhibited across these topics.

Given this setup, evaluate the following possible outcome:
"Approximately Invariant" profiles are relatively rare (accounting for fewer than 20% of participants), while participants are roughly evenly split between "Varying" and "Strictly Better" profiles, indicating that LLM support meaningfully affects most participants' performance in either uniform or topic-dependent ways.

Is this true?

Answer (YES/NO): NO